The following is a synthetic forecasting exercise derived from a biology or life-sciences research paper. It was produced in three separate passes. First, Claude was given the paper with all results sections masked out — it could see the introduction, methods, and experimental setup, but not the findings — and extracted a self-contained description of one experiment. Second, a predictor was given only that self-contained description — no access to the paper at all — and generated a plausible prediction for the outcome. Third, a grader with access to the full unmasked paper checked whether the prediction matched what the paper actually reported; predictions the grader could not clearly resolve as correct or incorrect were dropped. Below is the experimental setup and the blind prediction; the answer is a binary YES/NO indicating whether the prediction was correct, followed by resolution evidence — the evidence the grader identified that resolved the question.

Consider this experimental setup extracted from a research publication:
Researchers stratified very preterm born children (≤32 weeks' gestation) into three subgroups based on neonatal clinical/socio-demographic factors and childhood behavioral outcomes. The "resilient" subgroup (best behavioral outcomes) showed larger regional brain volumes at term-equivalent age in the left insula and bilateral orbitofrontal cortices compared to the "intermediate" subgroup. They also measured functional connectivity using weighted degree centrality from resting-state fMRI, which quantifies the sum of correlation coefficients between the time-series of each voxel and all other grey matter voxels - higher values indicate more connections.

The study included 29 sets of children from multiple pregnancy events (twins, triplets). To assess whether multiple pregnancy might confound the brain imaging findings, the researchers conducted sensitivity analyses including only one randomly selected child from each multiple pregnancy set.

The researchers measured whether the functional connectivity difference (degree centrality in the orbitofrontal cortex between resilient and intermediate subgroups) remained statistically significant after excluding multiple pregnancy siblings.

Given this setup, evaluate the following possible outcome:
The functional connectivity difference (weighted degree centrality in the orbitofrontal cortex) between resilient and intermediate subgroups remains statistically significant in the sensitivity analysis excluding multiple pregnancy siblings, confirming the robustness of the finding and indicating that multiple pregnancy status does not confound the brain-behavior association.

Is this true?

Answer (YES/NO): NO